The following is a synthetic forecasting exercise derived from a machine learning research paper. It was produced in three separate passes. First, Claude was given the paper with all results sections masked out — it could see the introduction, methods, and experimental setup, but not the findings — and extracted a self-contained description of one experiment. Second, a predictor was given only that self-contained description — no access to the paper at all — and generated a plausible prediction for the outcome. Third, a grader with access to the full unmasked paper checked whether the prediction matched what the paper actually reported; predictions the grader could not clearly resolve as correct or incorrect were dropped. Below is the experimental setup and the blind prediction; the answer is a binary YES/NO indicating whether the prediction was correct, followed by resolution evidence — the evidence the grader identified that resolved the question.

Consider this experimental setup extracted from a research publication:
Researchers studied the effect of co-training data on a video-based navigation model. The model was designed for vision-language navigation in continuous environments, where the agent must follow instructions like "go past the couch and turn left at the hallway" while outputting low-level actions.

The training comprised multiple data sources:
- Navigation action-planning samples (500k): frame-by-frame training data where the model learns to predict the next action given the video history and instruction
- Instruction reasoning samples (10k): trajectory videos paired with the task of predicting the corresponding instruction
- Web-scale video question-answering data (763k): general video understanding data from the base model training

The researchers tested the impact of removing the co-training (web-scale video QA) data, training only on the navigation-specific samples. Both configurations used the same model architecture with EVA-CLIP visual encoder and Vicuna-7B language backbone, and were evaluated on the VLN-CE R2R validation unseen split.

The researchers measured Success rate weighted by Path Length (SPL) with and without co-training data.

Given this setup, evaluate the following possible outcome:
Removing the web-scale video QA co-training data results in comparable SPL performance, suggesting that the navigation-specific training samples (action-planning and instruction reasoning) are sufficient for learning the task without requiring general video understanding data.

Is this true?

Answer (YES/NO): NO